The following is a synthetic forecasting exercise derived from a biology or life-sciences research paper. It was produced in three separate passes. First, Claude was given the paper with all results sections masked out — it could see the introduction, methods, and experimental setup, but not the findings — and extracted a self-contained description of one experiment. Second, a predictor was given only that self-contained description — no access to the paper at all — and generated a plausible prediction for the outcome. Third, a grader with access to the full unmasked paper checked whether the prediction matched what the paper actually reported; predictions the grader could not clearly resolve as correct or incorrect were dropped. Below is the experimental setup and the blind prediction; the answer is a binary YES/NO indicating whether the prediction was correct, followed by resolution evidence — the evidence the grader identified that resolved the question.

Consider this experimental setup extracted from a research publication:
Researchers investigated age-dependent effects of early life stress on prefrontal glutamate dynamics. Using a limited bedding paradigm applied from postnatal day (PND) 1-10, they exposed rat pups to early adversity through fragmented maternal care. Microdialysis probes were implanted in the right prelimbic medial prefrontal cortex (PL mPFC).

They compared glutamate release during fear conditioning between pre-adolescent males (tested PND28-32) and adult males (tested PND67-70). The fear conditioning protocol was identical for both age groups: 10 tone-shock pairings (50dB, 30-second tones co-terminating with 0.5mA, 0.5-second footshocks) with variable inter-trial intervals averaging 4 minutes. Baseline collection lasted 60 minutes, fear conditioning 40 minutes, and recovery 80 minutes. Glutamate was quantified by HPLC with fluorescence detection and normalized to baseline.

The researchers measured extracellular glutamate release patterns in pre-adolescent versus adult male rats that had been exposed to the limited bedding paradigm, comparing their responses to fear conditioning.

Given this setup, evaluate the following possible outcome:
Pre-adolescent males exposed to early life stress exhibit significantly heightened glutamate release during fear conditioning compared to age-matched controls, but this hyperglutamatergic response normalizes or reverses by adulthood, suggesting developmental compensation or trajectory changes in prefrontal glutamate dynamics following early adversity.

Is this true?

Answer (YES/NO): NO